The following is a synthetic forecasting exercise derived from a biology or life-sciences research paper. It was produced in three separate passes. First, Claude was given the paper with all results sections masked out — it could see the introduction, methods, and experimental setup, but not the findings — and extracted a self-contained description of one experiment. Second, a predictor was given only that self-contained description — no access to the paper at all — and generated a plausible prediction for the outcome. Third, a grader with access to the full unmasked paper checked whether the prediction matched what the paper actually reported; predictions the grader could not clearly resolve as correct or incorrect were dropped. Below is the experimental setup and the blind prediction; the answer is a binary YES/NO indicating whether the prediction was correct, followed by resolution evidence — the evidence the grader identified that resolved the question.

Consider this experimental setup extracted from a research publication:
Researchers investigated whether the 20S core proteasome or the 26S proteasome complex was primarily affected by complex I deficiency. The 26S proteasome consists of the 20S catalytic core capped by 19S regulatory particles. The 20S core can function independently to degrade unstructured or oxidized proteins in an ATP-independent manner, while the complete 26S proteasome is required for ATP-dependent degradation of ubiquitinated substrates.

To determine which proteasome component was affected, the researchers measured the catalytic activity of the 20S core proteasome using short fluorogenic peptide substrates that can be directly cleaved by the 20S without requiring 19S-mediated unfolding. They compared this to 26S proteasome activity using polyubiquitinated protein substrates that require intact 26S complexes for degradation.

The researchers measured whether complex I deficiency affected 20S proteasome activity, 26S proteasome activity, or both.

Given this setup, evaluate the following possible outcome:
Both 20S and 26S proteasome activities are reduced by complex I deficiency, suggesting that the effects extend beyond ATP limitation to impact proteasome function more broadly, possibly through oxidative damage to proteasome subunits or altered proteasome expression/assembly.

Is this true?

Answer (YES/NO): NO